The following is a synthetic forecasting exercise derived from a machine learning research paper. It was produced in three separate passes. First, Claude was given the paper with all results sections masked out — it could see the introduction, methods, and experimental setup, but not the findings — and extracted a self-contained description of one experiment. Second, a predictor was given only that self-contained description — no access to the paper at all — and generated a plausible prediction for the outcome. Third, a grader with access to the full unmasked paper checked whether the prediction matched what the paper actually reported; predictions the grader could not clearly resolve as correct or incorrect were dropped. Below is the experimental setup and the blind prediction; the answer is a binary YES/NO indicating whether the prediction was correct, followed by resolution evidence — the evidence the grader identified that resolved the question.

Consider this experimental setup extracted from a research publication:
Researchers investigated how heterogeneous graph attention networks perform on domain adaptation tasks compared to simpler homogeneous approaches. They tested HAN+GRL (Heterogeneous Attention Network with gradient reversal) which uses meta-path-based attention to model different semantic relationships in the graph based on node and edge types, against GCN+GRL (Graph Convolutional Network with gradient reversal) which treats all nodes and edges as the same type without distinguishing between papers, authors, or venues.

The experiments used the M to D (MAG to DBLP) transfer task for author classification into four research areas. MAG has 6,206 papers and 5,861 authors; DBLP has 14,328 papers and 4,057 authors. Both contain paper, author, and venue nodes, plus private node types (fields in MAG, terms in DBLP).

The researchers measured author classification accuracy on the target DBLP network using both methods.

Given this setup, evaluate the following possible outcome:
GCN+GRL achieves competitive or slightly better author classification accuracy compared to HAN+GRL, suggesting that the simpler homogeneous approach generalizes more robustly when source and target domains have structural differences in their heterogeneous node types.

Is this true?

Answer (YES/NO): NO